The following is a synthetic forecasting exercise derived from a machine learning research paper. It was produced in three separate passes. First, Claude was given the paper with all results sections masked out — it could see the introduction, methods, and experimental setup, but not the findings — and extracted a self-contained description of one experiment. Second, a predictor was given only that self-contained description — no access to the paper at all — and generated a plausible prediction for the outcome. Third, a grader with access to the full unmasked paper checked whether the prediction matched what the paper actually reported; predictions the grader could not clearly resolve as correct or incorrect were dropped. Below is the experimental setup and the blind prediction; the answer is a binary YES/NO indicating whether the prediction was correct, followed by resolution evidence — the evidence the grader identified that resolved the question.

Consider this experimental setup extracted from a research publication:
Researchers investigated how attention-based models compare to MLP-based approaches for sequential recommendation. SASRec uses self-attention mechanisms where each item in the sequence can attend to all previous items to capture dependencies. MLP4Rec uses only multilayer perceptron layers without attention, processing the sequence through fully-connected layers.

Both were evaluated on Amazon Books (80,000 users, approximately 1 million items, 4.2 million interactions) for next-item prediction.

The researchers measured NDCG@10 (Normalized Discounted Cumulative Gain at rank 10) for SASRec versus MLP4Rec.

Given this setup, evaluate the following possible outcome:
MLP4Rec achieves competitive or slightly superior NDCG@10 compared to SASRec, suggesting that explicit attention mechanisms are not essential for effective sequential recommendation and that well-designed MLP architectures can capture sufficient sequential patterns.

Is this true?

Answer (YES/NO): NO